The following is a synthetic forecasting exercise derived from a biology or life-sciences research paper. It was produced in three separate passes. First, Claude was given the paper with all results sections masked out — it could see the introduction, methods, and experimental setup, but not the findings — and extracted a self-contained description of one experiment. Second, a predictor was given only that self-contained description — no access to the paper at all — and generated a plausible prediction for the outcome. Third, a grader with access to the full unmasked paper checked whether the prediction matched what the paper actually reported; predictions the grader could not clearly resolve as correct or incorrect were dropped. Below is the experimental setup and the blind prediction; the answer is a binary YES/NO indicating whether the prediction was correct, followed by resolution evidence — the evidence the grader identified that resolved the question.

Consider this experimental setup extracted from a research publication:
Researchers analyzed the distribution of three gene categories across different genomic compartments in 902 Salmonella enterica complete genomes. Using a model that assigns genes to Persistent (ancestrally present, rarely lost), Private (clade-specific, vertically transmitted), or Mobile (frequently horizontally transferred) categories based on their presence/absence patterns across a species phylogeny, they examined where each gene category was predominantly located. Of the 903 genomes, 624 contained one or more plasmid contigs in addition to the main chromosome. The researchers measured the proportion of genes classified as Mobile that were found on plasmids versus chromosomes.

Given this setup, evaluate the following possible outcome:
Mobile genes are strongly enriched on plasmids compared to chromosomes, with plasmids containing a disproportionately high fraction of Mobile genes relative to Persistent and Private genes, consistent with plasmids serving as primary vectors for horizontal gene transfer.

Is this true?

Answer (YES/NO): YES